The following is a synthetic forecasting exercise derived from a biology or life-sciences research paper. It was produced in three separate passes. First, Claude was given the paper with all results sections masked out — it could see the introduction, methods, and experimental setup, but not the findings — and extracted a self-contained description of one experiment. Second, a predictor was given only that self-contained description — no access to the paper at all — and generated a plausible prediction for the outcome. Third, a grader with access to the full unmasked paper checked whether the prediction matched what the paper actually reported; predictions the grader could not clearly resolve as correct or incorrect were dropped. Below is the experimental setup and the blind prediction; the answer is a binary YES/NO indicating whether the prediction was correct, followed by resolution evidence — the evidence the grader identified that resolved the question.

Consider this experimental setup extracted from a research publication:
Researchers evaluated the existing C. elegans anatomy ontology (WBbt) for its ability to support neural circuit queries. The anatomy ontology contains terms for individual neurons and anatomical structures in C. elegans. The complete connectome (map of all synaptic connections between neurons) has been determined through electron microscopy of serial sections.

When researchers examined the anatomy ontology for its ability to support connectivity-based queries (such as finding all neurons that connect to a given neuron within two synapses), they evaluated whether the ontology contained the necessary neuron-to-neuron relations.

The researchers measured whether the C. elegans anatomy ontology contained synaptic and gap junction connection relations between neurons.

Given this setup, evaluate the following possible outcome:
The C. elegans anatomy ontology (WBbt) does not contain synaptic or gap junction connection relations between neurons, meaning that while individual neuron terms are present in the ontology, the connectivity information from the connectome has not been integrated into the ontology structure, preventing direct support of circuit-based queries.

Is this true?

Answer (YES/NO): YES